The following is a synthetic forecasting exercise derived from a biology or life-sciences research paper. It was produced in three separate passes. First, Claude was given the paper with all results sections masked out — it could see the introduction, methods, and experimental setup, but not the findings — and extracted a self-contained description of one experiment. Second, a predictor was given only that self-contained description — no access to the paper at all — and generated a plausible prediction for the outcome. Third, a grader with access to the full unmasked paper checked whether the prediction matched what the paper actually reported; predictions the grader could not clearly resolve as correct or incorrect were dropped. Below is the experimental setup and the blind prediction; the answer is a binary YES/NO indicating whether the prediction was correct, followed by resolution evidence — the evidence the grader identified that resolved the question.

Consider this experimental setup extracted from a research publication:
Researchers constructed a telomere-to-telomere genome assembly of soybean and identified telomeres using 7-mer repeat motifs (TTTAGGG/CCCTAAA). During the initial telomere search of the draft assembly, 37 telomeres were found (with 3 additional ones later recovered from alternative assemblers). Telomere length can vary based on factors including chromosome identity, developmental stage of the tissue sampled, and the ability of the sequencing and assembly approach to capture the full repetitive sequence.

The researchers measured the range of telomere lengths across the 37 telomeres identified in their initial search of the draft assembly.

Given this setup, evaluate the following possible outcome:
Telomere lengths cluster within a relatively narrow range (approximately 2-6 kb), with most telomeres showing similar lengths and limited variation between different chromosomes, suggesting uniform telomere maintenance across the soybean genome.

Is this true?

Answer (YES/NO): NO